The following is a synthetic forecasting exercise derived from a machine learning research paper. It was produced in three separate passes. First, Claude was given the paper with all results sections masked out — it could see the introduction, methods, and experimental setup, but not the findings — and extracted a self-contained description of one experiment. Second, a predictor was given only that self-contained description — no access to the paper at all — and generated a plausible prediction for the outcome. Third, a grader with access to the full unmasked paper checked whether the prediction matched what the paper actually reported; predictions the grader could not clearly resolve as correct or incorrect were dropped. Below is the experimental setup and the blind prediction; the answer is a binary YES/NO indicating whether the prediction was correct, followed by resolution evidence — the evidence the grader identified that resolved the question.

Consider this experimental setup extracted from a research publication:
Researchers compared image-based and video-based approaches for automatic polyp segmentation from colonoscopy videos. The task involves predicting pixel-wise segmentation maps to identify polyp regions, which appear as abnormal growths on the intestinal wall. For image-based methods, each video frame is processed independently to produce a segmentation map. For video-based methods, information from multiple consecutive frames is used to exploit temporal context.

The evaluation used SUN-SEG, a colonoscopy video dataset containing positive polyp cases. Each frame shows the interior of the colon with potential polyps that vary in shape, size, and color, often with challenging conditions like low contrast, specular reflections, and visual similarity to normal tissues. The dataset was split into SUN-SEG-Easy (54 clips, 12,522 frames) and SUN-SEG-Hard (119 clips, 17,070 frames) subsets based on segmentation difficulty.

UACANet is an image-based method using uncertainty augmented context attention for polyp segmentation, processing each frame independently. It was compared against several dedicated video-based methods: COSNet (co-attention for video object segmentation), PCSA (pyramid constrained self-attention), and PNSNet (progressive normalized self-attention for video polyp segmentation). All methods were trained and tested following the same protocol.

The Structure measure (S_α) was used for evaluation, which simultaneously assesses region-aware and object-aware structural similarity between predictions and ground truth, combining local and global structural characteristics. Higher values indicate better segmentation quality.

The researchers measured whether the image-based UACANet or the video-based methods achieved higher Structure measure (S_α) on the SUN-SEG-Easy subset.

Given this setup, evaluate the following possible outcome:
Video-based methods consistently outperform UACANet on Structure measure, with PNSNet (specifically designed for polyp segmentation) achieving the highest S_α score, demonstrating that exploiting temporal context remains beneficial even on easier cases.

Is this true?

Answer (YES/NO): NO